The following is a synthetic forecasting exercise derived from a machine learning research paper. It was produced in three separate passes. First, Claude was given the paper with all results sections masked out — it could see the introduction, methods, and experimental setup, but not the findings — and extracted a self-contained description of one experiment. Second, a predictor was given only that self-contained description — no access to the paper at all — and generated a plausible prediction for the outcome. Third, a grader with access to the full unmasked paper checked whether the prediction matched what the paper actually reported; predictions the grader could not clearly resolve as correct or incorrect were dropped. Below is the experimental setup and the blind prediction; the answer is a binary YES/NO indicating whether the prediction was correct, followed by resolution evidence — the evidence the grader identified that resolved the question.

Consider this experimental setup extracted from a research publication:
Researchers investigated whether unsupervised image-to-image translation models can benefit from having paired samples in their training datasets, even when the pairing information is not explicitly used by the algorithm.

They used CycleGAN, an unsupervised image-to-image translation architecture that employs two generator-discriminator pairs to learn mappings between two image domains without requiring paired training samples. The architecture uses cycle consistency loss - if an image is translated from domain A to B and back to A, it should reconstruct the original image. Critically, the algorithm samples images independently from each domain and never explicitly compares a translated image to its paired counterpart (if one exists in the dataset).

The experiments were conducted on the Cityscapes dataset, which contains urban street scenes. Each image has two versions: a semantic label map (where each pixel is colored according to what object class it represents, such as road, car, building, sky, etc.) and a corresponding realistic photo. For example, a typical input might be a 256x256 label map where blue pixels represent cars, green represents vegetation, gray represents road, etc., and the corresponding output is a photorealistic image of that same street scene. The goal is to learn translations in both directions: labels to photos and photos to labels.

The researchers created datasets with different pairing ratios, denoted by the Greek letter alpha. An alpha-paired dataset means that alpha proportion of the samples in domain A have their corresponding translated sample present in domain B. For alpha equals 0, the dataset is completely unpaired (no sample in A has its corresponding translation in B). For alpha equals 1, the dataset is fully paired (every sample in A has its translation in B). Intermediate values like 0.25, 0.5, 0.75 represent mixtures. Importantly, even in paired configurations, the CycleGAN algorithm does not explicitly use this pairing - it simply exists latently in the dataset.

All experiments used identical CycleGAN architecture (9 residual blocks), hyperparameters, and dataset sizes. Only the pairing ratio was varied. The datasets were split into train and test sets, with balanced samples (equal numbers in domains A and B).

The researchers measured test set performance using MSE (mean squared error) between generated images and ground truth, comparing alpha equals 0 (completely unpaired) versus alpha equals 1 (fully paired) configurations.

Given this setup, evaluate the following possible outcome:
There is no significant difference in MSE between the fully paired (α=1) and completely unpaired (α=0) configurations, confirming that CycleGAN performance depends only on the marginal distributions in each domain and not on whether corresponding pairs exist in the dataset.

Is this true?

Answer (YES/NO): NO